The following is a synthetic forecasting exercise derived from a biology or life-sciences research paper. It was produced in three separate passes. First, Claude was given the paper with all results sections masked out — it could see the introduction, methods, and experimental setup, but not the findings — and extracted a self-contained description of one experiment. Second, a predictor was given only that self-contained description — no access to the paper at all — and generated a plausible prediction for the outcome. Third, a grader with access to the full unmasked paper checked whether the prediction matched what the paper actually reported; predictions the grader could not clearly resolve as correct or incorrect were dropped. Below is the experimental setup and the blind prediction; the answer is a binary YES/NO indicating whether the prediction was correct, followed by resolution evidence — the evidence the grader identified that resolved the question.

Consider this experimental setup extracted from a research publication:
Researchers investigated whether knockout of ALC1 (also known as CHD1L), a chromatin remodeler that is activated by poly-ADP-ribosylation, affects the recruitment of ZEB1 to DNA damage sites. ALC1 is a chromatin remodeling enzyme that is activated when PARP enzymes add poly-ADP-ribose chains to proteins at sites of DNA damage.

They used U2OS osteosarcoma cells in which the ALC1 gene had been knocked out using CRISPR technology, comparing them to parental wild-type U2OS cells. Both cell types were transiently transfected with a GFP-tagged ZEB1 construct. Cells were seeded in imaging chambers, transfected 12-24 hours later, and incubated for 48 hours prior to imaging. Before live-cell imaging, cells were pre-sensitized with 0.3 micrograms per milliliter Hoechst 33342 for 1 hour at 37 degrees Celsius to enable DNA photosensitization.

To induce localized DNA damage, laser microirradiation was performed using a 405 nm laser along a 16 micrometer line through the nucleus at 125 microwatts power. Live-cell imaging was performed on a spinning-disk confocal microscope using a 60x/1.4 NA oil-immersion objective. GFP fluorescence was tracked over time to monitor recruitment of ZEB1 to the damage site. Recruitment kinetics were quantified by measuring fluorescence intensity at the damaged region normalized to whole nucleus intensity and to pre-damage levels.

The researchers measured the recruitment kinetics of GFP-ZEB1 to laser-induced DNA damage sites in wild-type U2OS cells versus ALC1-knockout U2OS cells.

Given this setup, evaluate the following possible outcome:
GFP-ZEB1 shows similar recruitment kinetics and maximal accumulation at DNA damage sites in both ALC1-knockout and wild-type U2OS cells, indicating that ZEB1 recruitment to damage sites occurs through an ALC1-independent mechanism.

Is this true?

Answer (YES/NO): NO